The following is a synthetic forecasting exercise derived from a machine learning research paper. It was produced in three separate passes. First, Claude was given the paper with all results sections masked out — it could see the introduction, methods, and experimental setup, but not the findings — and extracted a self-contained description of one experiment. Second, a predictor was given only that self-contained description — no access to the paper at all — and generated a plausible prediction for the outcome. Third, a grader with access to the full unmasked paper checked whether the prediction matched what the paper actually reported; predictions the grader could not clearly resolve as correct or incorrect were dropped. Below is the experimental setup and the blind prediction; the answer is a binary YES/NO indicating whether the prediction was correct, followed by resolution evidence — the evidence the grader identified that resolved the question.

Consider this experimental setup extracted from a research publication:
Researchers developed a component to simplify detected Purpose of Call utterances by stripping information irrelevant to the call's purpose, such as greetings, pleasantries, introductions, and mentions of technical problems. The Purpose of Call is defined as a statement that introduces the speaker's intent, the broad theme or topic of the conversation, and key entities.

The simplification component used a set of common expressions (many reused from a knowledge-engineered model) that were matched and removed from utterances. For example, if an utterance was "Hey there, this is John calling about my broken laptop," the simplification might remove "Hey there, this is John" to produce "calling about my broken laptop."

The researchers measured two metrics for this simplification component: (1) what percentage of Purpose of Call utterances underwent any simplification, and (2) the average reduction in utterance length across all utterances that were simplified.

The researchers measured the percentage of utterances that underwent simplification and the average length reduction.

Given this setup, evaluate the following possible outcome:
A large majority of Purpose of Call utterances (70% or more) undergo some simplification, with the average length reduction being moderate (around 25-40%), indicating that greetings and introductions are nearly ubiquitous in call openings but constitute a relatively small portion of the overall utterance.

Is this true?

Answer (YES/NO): NO